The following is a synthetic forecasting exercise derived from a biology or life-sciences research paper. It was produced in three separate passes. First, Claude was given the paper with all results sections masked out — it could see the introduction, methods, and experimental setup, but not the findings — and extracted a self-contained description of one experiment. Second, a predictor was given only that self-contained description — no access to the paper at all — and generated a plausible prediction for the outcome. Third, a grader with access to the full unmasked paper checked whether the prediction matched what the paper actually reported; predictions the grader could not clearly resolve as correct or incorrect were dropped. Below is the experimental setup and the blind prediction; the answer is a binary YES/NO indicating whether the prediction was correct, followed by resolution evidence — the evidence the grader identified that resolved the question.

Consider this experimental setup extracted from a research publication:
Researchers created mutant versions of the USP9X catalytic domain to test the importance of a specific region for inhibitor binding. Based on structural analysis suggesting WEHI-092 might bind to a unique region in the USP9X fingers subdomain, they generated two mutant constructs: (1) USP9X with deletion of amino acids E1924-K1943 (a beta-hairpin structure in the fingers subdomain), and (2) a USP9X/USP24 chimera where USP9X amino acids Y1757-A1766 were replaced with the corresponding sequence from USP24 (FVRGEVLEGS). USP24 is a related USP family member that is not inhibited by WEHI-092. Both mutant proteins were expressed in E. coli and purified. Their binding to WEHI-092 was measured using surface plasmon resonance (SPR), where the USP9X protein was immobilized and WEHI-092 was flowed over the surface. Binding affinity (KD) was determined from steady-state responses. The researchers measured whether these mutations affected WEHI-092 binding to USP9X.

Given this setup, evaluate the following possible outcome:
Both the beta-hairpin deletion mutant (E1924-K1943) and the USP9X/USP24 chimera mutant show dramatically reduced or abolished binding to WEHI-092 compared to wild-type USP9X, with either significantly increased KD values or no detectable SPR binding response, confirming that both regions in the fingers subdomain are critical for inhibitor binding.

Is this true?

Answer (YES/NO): NO